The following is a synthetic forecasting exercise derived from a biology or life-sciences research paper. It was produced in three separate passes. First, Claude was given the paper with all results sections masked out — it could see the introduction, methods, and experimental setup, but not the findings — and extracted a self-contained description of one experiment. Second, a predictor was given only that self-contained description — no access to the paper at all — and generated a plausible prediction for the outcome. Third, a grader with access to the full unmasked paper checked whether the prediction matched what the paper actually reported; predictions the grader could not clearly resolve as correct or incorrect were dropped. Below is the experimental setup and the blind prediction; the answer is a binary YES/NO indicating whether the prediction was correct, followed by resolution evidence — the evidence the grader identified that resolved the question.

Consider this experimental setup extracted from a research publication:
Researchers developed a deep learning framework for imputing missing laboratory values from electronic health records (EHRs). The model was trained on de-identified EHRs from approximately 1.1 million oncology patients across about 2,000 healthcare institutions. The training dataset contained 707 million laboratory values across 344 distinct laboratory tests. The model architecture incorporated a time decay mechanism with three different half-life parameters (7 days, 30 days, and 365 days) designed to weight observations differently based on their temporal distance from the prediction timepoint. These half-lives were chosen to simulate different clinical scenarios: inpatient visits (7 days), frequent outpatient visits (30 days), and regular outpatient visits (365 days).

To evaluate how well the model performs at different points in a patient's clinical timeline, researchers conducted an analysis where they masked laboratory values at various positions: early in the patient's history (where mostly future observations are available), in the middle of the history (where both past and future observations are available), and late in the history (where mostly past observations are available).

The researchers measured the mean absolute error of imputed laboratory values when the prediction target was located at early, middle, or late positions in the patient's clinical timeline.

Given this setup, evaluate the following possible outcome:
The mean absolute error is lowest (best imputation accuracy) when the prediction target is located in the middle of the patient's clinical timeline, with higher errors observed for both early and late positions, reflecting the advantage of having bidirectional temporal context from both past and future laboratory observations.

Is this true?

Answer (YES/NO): NO